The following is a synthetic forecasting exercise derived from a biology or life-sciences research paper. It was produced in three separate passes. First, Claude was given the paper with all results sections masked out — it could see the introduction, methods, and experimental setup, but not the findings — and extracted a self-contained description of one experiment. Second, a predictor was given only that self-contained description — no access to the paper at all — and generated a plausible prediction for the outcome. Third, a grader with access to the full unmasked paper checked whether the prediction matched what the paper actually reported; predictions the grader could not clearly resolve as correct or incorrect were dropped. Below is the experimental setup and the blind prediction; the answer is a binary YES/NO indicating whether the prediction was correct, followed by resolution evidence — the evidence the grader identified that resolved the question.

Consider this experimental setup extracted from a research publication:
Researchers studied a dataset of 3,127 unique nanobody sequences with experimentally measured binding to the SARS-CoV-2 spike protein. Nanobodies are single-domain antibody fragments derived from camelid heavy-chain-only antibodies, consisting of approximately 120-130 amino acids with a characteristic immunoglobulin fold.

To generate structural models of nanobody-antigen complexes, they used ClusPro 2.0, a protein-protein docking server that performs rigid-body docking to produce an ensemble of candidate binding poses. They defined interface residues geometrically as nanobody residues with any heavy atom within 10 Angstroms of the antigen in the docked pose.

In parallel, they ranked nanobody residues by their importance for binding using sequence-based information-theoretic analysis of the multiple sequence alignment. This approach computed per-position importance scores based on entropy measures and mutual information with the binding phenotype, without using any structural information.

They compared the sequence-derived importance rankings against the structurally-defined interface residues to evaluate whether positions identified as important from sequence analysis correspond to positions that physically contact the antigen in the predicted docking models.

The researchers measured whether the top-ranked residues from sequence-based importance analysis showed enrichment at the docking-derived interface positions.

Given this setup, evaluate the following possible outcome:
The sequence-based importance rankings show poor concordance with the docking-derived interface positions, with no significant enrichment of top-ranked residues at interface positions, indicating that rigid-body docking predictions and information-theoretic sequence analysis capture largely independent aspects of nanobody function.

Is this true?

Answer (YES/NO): NO